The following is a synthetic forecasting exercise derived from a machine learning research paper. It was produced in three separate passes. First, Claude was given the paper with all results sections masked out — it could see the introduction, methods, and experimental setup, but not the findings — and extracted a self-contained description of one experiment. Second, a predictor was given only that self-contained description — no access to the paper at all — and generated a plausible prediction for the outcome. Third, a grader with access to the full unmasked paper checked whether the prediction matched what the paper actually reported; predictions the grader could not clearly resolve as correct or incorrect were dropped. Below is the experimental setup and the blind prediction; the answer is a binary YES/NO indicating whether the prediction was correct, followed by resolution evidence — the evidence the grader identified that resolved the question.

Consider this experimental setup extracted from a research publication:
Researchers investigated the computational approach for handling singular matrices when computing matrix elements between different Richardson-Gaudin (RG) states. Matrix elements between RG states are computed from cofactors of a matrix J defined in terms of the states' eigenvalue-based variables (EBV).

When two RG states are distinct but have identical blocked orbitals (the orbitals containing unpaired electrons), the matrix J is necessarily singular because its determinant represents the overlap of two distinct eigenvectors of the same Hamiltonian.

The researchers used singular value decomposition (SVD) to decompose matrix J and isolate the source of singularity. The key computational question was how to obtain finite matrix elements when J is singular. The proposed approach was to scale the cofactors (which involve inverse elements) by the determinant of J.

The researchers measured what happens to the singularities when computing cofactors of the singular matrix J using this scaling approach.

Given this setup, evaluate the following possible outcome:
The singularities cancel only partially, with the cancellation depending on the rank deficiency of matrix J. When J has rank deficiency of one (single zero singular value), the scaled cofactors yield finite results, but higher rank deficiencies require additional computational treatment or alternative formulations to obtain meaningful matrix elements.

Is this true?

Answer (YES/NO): NO